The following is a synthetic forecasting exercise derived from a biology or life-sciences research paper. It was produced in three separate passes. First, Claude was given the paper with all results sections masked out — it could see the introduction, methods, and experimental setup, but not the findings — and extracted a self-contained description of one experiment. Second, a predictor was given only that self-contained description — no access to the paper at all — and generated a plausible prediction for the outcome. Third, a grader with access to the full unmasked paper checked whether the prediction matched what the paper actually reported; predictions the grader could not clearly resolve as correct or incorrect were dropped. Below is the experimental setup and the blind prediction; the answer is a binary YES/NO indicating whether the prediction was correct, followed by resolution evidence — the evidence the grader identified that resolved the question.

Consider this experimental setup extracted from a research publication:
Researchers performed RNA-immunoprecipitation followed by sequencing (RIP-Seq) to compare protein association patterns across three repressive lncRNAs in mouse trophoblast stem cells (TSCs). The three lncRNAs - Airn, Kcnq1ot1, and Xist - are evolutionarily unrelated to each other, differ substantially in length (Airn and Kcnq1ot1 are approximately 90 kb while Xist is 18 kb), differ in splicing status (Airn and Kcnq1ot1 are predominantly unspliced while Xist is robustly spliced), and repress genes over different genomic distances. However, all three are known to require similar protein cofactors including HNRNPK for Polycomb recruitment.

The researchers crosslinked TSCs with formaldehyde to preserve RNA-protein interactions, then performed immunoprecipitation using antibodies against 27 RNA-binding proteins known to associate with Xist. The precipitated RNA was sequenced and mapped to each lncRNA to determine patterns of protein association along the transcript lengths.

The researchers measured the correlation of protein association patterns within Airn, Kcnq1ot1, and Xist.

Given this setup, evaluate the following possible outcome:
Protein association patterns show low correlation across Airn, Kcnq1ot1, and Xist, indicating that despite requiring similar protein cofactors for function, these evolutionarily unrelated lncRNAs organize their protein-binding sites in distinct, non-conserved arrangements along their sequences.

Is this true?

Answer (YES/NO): NO